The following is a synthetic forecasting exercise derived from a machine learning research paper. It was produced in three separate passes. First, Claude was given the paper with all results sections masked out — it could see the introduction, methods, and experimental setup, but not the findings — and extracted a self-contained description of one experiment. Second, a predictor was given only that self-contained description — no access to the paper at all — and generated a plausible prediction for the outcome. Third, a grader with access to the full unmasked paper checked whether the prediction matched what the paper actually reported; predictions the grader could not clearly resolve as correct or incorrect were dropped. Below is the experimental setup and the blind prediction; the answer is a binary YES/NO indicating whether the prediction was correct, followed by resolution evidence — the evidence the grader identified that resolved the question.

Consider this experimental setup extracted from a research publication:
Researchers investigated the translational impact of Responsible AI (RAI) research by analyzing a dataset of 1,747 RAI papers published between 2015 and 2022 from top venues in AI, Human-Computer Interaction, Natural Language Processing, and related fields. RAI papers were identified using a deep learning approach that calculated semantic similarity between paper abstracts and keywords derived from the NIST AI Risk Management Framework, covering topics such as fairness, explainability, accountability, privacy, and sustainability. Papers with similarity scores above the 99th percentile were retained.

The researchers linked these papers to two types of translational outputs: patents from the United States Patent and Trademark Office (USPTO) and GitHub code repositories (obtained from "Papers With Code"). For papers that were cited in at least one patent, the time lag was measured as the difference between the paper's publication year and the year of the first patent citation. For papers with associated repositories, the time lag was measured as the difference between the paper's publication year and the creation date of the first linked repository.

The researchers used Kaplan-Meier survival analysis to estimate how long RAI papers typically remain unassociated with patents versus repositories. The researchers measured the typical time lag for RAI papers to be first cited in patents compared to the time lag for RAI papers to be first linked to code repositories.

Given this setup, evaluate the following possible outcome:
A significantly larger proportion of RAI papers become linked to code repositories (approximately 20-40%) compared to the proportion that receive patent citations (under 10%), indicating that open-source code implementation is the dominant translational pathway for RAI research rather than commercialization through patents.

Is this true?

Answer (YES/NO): NO